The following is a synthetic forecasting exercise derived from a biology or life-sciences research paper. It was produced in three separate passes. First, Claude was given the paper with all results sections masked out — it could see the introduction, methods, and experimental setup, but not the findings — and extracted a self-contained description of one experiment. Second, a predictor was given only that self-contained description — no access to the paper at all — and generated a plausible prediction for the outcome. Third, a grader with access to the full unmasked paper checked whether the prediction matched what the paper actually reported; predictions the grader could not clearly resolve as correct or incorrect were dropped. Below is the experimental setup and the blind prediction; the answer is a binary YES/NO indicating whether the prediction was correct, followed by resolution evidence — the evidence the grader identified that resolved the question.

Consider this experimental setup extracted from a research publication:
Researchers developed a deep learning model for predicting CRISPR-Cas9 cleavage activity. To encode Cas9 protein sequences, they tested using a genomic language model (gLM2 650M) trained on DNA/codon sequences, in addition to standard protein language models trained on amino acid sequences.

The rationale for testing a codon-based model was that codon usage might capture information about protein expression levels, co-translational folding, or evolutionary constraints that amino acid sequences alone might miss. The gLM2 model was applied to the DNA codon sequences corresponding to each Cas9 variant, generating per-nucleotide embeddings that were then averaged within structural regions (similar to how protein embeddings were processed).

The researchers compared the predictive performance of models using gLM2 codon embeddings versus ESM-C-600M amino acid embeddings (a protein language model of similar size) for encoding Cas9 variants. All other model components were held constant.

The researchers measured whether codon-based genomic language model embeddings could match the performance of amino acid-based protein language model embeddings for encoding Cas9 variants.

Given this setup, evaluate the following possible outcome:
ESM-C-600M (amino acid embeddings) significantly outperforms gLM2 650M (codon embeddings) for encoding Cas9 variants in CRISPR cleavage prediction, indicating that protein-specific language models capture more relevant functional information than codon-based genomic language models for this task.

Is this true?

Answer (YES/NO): YES